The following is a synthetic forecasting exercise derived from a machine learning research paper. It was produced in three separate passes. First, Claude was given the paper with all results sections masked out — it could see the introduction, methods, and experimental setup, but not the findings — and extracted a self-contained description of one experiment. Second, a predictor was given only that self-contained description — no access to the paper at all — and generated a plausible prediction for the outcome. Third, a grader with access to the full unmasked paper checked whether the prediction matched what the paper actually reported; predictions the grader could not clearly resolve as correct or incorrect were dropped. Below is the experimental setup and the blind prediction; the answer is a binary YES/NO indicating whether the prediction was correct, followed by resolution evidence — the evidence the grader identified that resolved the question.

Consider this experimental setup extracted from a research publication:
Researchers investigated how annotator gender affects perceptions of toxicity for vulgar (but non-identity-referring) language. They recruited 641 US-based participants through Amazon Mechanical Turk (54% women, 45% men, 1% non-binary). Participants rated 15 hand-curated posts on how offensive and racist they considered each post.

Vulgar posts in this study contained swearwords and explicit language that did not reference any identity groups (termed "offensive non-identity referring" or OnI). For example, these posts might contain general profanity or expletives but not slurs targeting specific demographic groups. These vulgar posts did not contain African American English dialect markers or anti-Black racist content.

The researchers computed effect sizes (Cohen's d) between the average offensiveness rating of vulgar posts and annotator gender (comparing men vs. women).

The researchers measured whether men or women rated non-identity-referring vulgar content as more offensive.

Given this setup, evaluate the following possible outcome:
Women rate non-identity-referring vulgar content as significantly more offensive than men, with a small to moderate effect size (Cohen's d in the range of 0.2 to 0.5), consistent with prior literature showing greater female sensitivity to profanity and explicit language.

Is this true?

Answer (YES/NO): NO